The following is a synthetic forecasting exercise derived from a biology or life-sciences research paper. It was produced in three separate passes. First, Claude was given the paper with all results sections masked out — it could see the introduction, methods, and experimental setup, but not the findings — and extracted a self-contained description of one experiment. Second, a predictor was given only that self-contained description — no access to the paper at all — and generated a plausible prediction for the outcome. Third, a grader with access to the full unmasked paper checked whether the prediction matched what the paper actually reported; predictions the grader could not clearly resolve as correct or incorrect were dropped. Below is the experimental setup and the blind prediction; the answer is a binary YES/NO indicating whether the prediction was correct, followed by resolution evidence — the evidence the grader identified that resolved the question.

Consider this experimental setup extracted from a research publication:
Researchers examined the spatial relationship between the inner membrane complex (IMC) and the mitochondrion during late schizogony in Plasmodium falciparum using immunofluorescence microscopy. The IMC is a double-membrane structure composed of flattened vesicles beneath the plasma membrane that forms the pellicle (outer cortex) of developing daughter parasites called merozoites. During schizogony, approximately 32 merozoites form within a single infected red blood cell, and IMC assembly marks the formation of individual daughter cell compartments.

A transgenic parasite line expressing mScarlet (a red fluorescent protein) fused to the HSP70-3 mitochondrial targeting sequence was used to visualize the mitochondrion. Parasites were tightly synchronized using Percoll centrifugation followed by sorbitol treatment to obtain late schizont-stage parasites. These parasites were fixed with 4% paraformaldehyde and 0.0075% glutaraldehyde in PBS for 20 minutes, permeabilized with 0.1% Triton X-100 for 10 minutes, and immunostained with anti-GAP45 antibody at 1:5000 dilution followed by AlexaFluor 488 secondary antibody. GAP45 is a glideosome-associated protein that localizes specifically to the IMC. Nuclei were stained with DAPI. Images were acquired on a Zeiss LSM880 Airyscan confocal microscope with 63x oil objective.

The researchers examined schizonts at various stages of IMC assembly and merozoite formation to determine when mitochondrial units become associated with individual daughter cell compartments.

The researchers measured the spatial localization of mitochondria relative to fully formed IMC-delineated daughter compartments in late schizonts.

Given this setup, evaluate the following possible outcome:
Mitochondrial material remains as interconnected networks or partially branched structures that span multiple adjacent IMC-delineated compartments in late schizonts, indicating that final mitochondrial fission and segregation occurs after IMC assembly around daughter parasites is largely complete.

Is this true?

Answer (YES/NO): YES